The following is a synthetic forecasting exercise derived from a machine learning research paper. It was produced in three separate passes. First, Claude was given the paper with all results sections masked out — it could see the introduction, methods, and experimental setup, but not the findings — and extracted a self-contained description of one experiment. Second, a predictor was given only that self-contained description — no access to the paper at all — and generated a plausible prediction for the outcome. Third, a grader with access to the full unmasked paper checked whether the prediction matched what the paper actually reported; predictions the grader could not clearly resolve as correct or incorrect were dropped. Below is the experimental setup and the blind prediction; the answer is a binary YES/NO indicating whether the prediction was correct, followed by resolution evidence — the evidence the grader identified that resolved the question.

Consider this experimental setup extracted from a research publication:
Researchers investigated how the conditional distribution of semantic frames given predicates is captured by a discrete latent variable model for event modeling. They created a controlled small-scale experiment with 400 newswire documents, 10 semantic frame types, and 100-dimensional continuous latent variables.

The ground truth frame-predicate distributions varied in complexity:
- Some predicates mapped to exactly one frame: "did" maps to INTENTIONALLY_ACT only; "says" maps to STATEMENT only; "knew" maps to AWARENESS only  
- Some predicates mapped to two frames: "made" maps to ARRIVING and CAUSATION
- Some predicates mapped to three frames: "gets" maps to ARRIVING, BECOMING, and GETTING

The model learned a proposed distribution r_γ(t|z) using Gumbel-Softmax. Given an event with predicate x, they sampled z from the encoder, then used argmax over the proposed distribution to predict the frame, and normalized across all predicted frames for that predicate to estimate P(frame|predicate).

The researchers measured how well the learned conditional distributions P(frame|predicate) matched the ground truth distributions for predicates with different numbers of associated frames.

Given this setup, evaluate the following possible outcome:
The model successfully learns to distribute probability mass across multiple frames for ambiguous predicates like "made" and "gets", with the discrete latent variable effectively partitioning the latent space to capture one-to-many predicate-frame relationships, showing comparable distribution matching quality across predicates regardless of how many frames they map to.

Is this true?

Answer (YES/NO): YES